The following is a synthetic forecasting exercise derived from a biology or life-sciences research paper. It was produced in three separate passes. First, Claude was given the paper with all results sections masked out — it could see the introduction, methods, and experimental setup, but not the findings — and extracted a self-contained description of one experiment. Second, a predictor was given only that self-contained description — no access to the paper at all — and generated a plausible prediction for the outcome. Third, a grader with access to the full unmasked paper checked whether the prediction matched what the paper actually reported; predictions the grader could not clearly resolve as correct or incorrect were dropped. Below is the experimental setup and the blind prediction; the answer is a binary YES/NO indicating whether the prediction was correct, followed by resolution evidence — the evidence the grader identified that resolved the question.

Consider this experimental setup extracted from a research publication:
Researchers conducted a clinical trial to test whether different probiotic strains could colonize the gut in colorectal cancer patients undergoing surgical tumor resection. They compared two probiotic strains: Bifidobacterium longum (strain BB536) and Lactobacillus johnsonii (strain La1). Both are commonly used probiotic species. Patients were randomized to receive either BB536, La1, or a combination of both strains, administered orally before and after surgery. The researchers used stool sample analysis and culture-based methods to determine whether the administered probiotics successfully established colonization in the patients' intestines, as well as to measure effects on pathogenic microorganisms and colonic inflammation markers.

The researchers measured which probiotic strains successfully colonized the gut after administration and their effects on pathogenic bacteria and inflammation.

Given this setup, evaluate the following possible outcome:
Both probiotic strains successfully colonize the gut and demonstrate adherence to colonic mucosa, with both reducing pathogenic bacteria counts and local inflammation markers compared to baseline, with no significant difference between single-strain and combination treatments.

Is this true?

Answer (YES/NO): NO